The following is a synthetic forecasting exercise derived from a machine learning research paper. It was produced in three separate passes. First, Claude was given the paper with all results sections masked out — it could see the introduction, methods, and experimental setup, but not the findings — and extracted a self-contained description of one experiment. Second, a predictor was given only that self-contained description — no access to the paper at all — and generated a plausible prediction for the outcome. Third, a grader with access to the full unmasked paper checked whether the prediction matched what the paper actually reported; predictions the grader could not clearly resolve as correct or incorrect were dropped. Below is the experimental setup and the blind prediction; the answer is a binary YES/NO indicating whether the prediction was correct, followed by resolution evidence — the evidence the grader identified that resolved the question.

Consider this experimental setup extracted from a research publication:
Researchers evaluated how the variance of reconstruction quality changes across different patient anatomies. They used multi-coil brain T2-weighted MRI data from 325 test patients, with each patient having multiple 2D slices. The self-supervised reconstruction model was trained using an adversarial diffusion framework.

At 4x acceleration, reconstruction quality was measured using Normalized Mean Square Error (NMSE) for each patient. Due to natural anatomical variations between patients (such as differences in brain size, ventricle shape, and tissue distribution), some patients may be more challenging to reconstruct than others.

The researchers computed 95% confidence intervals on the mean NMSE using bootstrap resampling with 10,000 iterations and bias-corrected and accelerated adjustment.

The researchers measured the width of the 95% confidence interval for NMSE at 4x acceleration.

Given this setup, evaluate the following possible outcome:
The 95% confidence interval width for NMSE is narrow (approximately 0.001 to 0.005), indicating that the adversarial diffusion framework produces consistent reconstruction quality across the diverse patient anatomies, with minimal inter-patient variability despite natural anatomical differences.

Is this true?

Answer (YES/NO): YES